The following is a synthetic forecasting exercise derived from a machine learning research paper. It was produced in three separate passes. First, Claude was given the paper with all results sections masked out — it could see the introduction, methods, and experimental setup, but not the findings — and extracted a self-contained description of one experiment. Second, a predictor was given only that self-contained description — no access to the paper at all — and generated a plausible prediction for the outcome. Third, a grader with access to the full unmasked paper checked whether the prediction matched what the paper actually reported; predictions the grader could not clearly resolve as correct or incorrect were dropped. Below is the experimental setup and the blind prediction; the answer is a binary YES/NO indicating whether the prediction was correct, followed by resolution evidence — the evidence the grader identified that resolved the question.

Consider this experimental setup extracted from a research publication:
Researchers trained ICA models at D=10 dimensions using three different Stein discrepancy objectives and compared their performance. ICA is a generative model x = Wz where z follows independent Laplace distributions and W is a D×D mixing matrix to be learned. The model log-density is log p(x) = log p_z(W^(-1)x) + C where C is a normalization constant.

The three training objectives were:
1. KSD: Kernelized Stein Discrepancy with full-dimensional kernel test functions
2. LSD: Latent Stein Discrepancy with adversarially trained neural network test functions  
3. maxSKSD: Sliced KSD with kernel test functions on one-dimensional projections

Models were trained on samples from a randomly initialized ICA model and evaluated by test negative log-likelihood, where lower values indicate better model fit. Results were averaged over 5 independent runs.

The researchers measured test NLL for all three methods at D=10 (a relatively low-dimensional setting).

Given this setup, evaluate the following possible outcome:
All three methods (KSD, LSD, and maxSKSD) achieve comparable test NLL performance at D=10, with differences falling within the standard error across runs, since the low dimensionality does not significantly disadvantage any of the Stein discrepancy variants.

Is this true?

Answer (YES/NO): NO